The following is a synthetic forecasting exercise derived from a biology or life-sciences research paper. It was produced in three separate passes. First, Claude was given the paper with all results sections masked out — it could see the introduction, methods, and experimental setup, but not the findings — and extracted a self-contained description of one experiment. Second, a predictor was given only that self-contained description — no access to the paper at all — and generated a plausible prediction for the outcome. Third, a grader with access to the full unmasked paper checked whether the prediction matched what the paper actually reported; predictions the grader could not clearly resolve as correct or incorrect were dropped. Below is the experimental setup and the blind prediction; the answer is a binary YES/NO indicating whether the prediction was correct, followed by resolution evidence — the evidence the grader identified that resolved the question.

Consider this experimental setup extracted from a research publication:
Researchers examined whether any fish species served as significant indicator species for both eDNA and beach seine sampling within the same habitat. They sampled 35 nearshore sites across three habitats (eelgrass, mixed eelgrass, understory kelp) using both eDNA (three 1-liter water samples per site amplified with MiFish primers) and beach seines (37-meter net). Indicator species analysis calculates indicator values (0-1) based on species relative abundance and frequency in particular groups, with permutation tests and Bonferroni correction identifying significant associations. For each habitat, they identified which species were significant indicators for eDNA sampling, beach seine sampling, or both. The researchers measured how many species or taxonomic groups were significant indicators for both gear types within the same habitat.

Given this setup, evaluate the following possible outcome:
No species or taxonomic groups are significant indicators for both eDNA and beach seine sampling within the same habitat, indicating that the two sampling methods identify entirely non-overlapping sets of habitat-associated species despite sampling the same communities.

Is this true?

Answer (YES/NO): NO